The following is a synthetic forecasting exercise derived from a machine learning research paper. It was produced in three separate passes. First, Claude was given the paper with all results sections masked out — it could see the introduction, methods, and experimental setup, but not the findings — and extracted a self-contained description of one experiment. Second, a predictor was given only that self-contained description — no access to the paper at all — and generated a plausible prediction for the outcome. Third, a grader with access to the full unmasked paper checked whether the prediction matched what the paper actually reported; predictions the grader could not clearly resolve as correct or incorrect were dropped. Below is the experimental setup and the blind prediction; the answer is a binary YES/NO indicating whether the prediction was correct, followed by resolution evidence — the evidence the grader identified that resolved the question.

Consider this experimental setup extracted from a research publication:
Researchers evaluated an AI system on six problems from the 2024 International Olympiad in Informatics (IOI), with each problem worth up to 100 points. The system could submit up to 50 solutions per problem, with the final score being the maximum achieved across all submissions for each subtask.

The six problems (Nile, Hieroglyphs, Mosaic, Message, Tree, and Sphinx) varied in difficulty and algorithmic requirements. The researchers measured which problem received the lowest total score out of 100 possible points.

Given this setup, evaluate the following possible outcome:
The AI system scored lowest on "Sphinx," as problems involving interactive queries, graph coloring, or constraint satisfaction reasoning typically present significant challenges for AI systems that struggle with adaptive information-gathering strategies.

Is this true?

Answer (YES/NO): NO